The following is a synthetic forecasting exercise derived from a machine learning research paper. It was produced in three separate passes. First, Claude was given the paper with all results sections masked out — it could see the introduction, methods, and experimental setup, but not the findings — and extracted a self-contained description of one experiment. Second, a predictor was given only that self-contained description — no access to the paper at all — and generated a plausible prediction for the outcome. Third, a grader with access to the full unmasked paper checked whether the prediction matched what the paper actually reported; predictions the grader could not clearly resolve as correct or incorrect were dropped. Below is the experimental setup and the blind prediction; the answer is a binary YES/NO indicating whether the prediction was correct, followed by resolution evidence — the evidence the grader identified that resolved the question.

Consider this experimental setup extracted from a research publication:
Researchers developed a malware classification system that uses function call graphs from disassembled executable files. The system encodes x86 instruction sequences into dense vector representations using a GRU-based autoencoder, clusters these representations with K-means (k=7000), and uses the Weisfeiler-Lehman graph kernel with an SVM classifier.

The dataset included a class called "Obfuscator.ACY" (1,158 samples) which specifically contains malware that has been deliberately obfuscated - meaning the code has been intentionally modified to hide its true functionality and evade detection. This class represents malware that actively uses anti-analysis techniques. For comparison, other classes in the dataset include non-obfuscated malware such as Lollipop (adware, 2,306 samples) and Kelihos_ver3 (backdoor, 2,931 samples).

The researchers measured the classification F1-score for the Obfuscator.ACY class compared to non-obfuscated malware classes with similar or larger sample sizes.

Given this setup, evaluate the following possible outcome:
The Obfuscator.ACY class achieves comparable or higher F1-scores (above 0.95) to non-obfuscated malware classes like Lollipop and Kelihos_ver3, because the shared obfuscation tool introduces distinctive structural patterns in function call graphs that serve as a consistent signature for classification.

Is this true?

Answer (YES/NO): YES